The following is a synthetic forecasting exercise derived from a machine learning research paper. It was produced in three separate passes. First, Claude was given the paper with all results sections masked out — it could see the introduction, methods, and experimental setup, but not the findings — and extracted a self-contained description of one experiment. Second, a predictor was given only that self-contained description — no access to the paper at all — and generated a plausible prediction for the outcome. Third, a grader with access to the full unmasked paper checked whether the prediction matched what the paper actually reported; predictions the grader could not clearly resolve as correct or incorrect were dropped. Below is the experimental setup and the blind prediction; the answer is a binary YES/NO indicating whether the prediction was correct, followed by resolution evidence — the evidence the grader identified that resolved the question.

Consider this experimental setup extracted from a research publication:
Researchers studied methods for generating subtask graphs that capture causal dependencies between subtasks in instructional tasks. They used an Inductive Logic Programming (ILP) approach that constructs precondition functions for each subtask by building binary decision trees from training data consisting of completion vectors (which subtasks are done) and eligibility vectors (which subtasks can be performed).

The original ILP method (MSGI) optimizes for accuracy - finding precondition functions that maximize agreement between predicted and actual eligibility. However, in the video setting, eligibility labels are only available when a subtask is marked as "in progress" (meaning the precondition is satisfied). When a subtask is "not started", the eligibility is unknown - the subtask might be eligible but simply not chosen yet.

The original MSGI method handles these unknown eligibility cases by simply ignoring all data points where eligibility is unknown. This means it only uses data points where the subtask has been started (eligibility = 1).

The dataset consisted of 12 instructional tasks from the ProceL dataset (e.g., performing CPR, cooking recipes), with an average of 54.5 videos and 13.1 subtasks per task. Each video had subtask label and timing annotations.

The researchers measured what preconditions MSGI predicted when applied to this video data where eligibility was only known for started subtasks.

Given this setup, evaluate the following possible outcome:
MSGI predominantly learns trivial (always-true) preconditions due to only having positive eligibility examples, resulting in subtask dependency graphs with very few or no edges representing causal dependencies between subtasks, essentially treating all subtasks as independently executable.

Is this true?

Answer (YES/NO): YES